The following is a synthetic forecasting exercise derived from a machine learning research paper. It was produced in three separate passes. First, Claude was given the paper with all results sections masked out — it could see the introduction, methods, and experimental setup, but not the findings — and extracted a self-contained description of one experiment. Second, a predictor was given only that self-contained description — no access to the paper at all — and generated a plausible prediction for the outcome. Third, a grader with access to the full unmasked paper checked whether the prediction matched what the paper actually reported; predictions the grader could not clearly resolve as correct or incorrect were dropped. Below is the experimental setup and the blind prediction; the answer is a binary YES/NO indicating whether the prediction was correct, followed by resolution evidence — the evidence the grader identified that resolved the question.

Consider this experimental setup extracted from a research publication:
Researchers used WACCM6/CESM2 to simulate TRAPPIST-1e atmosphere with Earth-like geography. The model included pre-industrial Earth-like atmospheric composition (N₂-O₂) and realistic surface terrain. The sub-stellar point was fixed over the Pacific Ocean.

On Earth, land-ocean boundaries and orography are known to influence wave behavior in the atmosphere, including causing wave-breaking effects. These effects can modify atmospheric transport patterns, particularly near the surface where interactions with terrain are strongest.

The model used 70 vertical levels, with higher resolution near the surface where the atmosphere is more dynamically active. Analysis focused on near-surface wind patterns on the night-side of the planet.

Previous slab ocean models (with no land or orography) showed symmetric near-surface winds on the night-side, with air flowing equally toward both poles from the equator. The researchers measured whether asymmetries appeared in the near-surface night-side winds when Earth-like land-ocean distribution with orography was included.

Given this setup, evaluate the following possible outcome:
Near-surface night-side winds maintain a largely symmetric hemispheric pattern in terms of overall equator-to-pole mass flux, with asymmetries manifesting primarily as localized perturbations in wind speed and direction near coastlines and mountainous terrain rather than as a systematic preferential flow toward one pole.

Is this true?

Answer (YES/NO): NO